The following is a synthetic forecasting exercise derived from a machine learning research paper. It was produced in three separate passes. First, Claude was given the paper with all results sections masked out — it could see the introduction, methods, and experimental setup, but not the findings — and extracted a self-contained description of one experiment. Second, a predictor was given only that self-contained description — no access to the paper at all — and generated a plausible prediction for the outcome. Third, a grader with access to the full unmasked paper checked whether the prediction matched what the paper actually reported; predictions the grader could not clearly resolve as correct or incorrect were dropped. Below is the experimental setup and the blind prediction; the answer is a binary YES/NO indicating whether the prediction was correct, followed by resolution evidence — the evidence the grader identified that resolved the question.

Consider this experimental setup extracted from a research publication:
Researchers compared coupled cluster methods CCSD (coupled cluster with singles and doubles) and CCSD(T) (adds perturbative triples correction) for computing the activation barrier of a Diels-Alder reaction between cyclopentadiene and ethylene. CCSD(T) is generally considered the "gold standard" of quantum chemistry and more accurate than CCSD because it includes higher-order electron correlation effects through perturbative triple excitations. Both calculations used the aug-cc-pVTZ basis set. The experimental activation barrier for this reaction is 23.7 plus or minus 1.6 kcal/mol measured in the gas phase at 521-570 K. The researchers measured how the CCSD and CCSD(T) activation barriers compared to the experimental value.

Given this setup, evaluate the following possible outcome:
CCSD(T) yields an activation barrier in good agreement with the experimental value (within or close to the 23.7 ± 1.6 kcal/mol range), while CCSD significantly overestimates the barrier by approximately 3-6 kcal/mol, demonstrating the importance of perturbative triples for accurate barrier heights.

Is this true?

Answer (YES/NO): NO